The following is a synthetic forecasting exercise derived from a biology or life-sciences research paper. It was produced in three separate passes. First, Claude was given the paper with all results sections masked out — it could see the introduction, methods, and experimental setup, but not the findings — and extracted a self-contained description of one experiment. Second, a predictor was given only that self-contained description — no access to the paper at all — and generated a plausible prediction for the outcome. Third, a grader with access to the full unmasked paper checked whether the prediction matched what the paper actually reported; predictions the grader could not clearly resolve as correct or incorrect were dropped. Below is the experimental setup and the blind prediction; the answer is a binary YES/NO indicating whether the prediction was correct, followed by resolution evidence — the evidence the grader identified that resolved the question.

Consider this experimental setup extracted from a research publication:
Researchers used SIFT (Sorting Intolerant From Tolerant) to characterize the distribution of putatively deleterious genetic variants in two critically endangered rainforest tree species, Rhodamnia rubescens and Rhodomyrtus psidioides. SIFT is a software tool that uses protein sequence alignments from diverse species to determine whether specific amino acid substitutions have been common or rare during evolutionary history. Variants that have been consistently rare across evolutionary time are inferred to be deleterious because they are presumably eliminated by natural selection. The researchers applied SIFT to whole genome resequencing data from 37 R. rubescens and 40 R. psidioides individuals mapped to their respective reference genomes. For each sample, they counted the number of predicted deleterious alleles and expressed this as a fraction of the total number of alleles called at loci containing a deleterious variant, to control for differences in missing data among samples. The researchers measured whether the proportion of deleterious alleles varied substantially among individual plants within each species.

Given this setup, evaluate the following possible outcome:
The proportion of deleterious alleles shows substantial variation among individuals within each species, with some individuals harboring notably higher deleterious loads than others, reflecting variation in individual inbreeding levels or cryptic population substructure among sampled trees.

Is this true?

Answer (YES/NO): NO